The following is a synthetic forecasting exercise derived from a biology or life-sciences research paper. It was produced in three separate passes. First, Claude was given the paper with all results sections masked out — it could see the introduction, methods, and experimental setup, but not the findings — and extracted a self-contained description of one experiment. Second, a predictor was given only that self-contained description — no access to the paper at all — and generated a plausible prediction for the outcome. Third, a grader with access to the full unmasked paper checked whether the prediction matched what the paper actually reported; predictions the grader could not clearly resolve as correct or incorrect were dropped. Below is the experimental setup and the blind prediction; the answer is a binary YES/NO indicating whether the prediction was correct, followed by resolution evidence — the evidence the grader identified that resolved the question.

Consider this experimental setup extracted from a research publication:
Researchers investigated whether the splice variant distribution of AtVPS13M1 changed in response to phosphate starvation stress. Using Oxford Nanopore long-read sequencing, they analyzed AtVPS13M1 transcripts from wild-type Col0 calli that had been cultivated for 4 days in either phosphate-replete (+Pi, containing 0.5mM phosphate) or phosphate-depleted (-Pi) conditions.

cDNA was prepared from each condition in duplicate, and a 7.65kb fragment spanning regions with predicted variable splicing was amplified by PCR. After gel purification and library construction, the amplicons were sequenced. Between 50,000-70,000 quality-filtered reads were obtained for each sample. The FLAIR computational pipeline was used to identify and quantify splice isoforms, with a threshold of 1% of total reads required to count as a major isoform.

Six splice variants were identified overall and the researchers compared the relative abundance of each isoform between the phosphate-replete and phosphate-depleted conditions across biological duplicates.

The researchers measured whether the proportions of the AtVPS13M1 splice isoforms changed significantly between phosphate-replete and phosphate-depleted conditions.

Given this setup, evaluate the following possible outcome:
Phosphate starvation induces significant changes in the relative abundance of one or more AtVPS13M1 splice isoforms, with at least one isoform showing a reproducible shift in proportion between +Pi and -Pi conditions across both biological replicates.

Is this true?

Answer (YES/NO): NO